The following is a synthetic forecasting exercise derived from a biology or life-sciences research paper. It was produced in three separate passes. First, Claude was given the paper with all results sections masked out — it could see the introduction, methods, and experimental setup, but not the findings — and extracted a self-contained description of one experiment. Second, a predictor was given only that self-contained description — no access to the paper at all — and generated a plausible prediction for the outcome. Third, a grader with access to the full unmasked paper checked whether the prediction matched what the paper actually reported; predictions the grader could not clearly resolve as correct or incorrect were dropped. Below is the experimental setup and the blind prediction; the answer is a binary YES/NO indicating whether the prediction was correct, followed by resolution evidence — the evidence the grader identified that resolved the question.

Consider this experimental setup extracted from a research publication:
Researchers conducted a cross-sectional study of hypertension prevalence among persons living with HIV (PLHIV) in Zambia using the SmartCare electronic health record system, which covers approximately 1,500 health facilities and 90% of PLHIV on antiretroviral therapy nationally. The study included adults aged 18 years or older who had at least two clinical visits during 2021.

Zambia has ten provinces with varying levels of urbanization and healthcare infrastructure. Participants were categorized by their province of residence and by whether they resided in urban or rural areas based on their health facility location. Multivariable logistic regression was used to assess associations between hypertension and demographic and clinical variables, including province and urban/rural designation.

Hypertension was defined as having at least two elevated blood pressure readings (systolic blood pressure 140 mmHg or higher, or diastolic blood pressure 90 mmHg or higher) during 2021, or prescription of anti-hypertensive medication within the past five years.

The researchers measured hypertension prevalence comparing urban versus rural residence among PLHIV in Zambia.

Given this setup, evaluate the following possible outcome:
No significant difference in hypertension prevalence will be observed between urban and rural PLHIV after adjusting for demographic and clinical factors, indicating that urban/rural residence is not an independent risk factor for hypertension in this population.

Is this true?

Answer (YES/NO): NO